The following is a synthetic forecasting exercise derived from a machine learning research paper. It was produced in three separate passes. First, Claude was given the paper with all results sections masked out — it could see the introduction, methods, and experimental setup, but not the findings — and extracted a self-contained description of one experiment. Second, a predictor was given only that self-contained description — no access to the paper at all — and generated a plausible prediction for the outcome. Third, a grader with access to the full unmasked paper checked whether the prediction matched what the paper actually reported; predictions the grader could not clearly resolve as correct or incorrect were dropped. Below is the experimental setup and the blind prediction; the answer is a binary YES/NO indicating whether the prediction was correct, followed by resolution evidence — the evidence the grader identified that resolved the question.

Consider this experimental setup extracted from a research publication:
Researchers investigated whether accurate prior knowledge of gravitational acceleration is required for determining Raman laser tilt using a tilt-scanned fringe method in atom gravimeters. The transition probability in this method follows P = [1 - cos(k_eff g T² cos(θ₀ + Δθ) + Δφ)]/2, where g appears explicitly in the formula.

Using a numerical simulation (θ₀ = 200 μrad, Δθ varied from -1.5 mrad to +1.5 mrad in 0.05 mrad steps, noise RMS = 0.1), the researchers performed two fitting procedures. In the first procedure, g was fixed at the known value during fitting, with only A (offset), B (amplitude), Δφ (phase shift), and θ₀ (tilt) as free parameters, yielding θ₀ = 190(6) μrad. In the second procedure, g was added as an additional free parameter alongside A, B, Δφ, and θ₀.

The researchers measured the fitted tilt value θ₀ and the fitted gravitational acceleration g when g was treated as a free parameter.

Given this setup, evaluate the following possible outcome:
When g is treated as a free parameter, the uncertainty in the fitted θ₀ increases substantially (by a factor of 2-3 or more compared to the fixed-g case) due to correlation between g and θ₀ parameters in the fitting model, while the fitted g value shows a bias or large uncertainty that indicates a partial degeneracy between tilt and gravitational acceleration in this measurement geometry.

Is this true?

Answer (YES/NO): NO